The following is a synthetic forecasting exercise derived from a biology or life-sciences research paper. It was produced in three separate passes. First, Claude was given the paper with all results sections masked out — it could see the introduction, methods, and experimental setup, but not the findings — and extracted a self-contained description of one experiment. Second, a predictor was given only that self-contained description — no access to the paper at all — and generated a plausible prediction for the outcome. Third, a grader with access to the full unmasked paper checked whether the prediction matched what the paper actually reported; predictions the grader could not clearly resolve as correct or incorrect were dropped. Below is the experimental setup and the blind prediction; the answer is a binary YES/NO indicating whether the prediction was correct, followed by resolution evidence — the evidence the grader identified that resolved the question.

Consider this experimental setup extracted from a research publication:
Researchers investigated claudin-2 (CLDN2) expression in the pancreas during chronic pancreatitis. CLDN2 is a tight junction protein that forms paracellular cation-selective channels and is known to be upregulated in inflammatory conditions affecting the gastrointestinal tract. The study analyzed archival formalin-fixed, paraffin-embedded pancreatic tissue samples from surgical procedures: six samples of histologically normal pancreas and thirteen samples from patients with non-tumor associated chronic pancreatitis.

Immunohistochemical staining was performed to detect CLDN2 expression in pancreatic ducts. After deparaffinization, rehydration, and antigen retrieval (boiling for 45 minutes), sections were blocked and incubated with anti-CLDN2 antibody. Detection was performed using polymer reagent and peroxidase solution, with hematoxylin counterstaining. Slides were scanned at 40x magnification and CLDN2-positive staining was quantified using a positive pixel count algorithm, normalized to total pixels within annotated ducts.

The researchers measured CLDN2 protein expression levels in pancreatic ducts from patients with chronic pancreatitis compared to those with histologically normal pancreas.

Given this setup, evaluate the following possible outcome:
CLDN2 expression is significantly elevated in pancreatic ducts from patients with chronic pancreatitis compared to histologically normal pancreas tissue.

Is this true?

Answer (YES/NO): YES